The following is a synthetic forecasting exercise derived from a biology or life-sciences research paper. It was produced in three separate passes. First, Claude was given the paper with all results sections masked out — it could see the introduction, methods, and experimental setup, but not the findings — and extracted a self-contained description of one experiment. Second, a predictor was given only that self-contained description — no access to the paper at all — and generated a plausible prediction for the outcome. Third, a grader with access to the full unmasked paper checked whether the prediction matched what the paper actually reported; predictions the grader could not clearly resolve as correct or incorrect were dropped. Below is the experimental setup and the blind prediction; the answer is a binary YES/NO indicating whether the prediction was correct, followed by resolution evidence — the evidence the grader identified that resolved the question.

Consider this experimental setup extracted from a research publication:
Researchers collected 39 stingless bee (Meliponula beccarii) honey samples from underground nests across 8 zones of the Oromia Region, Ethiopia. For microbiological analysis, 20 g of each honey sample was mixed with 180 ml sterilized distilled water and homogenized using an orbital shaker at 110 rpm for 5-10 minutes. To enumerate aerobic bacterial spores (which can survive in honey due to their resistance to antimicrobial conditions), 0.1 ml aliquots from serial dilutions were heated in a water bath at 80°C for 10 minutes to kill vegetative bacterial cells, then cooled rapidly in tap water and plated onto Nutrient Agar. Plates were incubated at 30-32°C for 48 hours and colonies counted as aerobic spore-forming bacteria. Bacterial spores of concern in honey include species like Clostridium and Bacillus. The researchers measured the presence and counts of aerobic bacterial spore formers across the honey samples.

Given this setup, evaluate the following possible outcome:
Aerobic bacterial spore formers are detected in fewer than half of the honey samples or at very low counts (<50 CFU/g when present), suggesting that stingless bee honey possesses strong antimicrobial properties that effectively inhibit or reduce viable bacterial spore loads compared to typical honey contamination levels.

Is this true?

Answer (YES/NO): NO